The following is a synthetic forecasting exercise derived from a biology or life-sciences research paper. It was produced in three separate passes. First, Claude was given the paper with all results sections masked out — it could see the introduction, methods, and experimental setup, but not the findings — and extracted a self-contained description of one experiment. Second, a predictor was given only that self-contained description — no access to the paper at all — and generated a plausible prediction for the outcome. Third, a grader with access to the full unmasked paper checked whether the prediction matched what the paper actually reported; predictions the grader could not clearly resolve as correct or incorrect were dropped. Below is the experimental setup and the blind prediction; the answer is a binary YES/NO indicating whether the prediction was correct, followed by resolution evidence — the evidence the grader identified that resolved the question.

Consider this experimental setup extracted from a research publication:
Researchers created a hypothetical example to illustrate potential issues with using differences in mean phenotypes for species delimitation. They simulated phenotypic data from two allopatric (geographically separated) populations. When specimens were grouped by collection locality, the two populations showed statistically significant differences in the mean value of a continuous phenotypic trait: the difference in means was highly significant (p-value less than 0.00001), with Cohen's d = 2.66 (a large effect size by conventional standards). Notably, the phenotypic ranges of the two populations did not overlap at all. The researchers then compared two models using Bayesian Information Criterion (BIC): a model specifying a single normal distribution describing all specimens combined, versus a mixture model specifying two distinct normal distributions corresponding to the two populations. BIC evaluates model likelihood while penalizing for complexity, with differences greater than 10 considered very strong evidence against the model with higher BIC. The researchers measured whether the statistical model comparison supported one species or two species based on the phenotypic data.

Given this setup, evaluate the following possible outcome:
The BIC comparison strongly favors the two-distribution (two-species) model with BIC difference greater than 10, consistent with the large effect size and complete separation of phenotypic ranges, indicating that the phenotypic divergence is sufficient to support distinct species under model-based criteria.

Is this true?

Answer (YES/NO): NO